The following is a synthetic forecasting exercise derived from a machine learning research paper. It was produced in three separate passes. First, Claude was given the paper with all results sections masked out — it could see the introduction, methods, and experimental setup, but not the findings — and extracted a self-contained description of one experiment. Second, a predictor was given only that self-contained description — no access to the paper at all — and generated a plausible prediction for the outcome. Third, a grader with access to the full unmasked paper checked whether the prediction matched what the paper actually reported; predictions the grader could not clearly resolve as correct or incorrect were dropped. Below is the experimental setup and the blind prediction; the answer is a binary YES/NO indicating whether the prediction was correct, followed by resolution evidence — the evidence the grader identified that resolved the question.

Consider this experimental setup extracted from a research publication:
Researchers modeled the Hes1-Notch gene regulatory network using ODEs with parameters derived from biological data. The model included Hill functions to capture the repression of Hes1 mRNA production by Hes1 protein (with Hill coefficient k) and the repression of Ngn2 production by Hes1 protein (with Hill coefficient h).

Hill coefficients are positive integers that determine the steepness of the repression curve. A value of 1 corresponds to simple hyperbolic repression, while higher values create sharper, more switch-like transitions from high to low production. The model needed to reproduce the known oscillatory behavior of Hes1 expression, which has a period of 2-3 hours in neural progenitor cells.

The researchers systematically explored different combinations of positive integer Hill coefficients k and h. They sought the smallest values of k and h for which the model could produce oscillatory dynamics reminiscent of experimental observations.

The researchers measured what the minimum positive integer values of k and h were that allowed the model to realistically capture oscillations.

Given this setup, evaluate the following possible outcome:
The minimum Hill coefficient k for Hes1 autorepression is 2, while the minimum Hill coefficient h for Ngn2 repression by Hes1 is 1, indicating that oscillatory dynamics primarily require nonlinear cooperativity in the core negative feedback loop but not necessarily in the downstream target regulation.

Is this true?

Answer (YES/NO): NO